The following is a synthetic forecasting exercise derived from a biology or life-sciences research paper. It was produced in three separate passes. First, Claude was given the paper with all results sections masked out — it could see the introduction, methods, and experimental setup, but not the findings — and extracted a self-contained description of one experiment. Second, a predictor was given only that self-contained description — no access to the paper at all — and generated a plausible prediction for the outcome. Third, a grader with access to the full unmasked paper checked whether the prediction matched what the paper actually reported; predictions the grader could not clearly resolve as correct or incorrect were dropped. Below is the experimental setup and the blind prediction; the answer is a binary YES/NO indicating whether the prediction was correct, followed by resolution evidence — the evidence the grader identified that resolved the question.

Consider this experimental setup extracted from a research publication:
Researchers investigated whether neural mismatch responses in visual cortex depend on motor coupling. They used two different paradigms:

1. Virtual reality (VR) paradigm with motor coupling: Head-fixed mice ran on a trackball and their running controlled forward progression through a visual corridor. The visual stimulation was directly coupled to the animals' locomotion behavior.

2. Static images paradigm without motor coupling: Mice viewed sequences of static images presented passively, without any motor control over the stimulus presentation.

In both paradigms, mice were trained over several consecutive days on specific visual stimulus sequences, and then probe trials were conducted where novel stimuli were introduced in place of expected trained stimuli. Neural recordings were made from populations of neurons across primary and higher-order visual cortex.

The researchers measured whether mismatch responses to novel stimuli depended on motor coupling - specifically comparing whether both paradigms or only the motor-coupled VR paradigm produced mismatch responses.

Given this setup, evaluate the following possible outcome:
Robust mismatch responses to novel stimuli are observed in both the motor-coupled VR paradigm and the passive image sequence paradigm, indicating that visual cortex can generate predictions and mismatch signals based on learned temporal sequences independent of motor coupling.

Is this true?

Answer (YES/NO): NO